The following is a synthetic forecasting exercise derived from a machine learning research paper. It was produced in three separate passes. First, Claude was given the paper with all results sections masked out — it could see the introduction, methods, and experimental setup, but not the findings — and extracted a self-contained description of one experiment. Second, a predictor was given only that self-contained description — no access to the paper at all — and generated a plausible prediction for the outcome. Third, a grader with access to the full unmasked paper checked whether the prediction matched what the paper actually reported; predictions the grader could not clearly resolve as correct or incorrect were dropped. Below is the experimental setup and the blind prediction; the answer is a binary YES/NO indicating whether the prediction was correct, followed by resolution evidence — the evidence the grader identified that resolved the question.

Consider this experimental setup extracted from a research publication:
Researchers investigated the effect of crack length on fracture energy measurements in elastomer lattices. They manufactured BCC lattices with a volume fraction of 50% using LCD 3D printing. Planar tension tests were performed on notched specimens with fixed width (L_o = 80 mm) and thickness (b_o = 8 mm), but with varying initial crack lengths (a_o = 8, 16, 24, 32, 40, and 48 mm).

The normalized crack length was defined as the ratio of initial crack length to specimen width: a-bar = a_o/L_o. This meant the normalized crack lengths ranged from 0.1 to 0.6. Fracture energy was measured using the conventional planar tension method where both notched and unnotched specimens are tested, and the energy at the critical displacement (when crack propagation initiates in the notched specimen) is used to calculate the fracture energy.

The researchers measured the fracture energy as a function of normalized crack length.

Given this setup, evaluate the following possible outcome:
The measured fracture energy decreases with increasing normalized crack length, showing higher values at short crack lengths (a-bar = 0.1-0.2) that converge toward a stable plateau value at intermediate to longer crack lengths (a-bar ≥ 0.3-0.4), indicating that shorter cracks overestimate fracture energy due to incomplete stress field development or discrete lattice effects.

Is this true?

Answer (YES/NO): NO